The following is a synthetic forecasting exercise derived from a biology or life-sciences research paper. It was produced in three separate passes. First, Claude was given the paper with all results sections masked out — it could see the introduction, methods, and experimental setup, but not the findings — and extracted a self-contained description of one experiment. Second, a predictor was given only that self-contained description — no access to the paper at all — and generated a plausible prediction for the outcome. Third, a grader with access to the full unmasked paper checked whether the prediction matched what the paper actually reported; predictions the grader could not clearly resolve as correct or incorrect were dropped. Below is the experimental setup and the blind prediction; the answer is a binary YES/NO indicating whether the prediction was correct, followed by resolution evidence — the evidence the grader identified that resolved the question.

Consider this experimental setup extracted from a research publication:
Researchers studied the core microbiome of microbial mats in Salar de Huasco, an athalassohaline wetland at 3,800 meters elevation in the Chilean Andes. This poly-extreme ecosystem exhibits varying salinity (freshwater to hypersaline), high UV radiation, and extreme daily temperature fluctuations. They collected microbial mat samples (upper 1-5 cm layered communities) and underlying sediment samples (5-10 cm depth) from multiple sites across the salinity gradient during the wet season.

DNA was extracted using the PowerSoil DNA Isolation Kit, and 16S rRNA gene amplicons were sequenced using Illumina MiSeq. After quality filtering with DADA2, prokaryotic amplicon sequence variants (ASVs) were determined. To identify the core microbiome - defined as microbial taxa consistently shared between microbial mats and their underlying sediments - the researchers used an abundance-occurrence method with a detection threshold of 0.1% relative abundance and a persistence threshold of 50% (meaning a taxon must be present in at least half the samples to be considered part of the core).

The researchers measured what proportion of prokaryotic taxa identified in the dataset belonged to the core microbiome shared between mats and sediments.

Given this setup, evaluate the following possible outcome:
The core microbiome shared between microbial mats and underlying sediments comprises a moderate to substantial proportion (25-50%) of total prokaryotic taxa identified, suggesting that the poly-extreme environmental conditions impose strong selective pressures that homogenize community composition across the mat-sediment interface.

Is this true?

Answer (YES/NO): NO